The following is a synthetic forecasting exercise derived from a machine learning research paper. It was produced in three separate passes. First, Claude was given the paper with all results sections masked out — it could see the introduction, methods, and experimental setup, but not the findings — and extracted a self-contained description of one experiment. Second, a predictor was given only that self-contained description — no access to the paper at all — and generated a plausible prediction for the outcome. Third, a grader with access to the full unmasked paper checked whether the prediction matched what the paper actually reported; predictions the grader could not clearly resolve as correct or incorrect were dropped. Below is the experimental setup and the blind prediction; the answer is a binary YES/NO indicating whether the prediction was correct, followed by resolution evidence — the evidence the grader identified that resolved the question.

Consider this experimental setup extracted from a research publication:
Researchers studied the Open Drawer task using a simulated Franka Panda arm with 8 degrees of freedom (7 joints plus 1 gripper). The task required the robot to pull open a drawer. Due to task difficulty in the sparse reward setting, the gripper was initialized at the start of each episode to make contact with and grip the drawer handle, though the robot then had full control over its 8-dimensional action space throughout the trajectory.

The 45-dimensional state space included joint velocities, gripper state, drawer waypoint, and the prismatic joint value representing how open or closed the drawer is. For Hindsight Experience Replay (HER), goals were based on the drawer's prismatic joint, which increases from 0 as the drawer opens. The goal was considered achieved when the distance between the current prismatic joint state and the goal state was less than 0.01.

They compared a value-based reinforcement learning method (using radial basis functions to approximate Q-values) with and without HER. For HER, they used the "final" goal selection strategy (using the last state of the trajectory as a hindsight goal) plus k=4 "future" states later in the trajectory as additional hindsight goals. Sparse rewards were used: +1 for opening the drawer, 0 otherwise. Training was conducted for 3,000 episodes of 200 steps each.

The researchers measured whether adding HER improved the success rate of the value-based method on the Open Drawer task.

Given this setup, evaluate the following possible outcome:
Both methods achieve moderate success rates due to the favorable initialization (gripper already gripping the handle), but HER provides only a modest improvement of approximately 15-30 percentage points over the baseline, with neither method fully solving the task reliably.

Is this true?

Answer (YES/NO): NO